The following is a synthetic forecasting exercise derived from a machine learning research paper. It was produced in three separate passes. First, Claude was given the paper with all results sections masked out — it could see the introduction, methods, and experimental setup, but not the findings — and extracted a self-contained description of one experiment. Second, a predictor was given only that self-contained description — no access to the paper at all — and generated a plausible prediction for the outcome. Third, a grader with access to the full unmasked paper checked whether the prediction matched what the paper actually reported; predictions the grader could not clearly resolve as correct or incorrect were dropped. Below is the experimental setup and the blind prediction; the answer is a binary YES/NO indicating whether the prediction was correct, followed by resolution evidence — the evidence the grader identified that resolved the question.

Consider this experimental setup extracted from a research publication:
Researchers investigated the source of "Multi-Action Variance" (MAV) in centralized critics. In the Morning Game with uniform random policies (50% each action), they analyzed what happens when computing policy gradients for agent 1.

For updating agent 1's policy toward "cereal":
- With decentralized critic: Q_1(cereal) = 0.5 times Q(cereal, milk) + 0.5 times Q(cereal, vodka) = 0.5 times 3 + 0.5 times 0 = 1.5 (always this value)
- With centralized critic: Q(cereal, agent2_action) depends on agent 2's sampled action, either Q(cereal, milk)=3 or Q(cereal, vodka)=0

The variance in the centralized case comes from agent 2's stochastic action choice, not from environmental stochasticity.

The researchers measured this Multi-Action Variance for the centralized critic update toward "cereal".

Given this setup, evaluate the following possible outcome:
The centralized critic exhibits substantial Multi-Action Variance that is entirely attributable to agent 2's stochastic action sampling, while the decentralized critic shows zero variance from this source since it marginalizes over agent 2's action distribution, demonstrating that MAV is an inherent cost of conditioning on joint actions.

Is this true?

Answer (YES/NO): YES